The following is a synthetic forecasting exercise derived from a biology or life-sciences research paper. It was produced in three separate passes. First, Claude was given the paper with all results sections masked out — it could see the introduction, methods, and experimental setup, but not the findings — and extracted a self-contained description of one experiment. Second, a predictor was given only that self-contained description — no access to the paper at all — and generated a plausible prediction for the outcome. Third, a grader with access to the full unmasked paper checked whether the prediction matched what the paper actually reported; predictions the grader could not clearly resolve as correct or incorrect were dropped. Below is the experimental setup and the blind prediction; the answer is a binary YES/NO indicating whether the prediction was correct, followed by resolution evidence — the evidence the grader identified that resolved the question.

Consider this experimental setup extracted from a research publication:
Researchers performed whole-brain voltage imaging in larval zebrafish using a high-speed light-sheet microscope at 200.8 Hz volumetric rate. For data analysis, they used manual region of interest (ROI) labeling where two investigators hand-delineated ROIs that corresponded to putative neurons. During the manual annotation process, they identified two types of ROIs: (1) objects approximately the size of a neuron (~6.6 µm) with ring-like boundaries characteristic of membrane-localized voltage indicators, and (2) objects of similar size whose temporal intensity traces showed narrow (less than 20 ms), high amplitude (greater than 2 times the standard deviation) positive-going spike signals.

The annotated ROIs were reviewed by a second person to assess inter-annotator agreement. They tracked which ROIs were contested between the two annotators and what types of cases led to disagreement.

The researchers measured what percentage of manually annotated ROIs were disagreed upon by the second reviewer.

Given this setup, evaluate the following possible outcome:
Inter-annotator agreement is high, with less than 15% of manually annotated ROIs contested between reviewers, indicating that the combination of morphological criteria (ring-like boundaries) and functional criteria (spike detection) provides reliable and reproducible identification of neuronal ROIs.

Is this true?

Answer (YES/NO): YES